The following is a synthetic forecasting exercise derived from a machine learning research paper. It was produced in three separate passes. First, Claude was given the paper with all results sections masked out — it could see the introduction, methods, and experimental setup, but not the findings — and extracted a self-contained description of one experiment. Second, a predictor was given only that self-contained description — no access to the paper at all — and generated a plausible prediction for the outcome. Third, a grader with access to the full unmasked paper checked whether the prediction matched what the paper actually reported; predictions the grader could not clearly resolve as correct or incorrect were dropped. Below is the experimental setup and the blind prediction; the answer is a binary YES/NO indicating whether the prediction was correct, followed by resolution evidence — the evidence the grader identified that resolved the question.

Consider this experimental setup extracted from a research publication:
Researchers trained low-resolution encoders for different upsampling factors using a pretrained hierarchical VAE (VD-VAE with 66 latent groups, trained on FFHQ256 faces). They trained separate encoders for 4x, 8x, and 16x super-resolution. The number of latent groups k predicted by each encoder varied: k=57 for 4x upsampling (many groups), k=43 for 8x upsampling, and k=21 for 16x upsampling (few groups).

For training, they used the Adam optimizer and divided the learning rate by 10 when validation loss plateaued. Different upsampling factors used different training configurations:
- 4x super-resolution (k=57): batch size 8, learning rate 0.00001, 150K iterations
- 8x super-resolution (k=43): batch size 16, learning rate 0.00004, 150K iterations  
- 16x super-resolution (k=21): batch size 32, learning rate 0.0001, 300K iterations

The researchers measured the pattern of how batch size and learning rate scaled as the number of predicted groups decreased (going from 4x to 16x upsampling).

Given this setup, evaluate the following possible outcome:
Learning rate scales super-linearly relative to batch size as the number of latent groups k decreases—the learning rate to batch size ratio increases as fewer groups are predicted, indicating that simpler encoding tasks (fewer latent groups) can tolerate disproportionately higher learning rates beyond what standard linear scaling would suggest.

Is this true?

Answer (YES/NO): YES